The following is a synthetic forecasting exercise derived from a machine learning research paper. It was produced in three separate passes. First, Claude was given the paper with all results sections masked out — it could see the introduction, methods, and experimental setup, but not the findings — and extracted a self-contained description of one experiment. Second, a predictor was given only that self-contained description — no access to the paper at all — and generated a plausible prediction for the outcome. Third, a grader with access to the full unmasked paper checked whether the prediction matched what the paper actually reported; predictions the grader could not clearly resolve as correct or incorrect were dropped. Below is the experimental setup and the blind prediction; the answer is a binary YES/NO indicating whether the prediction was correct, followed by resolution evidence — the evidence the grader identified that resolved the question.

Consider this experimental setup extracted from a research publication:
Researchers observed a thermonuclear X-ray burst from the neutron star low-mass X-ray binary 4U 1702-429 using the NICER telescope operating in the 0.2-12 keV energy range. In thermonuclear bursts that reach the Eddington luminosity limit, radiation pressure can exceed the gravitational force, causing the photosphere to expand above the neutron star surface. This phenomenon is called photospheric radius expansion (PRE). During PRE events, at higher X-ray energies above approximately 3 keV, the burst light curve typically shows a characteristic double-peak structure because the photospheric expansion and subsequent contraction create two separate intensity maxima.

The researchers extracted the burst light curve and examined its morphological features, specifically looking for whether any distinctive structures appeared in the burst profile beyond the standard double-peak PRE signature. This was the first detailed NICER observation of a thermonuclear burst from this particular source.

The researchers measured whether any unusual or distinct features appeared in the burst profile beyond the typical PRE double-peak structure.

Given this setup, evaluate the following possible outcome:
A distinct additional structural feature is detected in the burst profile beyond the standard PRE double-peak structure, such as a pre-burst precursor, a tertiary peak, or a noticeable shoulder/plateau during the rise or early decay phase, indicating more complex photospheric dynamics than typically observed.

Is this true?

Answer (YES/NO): YES